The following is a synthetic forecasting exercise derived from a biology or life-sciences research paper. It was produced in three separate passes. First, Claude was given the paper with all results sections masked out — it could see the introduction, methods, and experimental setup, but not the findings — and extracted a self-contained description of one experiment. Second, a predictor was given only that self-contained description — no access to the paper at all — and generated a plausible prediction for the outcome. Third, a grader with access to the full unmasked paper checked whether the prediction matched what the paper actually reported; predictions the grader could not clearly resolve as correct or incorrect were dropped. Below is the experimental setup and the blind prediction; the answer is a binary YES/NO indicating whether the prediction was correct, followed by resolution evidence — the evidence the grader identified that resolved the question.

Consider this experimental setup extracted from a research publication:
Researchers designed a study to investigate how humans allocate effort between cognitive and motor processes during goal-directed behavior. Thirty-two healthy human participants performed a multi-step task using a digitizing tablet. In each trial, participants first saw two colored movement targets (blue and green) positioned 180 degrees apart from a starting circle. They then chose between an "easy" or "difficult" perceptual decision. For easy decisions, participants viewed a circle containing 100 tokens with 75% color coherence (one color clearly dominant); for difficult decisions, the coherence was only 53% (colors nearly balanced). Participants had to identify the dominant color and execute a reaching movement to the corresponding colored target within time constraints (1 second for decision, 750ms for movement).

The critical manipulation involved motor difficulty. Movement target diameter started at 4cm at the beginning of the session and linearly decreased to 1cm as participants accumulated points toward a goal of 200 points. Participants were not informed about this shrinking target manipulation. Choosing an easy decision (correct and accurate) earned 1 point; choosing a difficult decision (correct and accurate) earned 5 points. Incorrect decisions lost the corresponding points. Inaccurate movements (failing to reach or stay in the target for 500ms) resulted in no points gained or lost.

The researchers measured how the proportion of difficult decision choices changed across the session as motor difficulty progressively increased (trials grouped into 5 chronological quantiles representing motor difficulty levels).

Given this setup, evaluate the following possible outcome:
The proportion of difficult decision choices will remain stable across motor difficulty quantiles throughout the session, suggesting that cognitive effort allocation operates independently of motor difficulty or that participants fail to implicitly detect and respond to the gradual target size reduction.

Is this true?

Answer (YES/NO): NO